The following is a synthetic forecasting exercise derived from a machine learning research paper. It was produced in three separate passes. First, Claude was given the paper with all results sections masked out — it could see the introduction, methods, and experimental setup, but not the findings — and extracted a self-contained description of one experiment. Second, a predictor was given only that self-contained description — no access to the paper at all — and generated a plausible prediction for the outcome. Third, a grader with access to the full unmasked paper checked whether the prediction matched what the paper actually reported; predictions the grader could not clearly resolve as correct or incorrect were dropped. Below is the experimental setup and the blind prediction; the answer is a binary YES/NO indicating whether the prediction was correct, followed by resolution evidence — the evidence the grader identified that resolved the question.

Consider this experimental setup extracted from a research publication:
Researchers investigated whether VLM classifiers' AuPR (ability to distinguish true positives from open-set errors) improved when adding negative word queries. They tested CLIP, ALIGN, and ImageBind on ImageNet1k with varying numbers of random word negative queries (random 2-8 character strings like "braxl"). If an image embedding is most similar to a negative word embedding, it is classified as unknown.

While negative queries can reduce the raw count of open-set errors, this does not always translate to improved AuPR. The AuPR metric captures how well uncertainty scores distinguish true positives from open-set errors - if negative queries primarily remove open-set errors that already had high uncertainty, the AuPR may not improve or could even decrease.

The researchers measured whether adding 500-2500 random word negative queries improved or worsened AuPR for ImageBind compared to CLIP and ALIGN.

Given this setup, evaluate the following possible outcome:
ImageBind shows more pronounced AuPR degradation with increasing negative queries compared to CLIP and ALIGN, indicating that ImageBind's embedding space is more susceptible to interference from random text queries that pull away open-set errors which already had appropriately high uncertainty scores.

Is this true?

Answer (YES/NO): NO